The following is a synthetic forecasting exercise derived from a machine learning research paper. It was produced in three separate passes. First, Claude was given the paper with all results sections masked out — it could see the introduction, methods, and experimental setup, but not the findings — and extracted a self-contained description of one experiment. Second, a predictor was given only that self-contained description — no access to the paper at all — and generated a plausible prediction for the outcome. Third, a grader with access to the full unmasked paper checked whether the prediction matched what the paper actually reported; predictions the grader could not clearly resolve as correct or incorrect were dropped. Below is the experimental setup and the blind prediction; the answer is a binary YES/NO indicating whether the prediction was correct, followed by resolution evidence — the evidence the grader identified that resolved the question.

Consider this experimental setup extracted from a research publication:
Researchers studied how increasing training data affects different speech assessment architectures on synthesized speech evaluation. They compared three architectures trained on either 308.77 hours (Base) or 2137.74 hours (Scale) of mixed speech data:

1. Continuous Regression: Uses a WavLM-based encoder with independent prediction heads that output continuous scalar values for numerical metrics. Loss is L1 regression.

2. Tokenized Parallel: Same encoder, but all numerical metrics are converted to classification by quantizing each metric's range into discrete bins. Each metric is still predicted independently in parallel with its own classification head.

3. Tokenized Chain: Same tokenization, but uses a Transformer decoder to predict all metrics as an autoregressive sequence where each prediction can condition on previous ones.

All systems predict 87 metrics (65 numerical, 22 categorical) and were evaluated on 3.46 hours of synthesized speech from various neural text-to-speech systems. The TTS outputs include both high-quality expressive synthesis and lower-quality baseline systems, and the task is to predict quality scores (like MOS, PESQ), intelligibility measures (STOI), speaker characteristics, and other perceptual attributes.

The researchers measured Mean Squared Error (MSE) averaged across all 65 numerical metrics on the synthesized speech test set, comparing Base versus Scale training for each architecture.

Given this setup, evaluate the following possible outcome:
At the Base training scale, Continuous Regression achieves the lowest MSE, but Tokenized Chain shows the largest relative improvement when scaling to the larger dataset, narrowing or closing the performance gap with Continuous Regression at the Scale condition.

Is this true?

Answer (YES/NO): NO